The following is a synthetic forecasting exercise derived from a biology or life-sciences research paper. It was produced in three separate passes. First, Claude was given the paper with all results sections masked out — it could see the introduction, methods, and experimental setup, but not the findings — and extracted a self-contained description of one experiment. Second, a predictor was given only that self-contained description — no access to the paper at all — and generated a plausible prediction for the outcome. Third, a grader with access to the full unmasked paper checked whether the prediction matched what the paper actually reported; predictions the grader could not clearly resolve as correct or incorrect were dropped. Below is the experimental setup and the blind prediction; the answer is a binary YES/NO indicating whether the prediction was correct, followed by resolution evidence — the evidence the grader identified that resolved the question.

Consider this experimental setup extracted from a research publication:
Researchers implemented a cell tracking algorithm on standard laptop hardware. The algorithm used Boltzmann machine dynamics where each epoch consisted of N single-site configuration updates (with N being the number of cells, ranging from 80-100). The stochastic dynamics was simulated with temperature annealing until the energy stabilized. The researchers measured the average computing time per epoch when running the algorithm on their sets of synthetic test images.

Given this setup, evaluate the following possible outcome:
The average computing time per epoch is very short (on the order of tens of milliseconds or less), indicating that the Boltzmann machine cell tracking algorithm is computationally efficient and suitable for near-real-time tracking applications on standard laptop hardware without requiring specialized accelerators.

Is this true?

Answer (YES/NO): NO